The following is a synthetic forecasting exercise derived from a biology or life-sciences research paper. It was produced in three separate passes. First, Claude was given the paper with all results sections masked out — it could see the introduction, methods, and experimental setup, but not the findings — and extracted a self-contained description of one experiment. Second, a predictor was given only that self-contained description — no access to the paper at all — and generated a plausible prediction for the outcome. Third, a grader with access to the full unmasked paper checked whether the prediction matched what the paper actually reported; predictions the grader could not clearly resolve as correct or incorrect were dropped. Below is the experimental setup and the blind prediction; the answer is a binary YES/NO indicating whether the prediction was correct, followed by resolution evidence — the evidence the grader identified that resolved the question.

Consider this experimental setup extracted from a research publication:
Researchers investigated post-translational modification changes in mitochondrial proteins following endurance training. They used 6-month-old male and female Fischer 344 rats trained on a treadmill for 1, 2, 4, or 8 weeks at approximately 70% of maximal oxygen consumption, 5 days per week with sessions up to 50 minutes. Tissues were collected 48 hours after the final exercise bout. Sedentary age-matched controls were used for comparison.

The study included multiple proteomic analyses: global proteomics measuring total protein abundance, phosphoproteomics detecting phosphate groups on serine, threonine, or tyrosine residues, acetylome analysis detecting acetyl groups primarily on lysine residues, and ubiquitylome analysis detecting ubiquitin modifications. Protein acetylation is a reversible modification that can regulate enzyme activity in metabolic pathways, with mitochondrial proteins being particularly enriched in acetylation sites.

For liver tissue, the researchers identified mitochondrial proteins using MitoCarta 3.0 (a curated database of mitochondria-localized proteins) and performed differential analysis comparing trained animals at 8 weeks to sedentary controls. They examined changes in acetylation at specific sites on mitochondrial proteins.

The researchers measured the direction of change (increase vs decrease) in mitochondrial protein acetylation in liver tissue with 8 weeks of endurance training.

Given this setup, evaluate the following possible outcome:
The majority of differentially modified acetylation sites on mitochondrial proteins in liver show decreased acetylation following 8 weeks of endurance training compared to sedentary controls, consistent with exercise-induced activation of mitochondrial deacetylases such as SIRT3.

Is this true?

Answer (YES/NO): NO